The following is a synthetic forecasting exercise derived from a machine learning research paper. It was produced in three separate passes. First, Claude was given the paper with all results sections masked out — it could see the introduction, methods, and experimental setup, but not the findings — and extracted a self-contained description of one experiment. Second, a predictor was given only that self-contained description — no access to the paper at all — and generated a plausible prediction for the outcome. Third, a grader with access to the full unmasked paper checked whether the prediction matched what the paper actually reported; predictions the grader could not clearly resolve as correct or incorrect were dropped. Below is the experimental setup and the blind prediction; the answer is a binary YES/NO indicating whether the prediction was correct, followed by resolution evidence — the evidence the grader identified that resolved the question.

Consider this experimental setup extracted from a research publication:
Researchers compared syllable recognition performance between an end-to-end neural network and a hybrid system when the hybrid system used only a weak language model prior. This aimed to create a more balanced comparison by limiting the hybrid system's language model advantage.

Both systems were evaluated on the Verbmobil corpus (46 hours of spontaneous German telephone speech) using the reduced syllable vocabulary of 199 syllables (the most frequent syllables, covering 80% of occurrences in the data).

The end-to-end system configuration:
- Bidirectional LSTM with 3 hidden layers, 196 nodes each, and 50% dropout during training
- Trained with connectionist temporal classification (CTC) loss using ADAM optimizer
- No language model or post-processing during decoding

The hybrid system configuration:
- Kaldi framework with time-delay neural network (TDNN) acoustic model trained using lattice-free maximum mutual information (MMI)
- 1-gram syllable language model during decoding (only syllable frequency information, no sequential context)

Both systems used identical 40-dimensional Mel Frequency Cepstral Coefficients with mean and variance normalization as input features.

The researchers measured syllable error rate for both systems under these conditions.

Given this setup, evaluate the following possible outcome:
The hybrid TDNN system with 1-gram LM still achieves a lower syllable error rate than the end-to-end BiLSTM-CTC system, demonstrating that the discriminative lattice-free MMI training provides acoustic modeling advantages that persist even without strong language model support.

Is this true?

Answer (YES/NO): NO